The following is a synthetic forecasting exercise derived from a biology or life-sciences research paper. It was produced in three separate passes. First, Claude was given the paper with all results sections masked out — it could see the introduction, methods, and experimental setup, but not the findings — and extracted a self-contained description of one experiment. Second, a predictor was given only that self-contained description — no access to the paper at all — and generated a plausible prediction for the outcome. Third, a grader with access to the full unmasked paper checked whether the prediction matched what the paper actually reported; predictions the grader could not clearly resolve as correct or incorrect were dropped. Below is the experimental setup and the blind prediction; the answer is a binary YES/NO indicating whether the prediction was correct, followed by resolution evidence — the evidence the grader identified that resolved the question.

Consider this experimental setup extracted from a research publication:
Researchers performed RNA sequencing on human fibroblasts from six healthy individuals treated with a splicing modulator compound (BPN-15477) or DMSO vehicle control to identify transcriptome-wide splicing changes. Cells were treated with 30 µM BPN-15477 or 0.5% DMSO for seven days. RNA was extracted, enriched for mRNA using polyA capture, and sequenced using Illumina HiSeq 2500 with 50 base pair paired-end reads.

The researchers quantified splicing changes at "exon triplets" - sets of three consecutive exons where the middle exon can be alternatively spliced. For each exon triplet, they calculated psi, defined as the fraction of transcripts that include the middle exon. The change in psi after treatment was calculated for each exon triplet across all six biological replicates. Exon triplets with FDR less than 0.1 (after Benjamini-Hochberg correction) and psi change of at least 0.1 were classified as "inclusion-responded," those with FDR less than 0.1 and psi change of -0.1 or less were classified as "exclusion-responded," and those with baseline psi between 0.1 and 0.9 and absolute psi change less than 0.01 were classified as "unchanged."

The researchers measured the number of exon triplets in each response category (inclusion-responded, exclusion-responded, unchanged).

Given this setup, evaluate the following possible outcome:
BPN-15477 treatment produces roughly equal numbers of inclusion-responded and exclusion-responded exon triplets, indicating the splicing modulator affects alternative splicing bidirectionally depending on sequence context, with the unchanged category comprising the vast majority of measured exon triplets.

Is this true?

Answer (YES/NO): NO